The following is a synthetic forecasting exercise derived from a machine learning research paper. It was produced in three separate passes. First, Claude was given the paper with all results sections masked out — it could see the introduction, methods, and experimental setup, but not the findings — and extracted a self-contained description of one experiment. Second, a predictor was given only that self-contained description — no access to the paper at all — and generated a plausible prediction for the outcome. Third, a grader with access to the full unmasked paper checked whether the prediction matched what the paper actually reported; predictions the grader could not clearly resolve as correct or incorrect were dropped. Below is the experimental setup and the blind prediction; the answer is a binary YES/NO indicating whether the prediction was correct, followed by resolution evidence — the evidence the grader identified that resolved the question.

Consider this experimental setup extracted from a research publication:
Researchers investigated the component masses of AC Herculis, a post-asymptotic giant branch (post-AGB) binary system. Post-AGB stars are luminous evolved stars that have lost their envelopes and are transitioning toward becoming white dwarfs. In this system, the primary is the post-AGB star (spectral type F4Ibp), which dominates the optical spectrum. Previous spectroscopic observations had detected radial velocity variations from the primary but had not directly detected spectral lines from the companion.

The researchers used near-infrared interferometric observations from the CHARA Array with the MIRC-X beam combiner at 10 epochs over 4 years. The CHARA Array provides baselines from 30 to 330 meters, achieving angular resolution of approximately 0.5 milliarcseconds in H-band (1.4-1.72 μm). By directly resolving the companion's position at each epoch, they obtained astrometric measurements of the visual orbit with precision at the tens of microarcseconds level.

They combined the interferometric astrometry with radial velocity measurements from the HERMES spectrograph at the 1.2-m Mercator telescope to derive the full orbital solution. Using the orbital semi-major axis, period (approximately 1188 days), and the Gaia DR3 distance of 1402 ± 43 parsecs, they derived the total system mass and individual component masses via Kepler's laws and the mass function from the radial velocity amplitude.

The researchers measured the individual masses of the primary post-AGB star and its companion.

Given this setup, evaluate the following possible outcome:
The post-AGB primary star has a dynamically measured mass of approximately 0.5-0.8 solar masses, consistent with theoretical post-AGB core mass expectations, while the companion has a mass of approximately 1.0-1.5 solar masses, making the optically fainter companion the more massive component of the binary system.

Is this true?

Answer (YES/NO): YES